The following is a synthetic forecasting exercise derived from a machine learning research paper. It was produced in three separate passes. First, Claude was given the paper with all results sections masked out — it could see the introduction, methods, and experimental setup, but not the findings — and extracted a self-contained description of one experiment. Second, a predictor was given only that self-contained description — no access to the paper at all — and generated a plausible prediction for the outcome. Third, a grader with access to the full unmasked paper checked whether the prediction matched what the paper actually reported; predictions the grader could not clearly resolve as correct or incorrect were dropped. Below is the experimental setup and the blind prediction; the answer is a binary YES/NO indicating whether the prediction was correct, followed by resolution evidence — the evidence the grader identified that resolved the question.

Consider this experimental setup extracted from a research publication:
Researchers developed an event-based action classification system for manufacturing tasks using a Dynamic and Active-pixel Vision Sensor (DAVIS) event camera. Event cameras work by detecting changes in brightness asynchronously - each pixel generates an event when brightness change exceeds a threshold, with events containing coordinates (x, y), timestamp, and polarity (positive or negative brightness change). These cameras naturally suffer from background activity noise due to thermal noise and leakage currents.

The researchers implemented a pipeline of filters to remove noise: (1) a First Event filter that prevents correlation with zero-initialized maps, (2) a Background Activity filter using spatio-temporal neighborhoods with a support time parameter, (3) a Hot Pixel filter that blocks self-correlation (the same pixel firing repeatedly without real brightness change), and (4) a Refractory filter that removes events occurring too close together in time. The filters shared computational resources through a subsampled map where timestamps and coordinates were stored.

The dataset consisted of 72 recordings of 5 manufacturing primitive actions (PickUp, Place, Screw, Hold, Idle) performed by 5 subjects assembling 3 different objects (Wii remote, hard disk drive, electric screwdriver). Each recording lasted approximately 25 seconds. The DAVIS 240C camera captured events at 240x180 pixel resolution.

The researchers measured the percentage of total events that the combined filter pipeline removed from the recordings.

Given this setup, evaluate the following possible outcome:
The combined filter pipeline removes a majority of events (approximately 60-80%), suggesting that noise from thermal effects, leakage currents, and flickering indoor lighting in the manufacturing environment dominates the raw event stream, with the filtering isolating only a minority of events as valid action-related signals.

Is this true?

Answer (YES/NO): YES